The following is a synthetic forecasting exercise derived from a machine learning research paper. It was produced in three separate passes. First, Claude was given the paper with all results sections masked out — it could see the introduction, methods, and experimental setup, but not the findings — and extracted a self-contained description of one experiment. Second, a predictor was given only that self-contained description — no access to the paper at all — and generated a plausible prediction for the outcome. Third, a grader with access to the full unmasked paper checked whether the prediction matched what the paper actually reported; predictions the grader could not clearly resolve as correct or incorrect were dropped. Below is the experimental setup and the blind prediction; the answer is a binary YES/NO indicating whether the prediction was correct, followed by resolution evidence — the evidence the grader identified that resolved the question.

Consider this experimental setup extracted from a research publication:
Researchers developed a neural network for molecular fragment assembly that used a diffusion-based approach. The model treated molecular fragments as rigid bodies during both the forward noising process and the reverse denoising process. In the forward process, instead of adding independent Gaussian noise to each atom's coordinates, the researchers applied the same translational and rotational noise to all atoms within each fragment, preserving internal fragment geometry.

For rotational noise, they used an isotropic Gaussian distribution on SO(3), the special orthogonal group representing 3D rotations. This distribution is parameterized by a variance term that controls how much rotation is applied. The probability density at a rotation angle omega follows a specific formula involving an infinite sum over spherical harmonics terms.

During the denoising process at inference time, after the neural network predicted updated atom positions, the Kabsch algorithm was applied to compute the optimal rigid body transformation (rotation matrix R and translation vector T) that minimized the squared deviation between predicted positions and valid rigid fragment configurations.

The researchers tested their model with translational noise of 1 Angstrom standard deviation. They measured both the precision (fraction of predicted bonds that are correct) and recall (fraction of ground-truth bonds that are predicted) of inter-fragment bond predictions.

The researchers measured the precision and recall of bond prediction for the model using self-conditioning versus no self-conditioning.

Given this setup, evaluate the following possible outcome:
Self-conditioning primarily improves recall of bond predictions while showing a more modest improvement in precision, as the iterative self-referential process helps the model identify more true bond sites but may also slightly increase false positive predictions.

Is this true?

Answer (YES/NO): NO